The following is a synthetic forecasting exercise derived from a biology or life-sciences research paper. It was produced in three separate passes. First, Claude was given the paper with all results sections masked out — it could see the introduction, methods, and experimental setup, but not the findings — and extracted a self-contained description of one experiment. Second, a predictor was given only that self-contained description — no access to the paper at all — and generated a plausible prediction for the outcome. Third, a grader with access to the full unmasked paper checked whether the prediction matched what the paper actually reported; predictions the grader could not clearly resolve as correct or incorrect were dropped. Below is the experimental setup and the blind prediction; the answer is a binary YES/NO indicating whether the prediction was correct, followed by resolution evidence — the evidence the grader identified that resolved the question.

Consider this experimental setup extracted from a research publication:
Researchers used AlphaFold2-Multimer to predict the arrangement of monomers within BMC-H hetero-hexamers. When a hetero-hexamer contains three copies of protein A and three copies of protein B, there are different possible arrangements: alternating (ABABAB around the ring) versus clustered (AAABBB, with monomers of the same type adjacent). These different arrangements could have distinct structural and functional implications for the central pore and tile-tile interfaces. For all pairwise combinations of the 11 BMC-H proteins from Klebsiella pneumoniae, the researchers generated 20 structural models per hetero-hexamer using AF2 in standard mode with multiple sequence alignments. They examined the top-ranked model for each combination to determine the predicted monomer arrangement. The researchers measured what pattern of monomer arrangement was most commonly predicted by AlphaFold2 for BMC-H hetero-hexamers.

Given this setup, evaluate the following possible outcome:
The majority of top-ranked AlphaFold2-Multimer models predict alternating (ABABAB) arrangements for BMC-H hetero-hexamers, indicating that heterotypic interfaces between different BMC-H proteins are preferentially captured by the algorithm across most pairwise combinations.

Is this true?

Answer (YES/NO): YES